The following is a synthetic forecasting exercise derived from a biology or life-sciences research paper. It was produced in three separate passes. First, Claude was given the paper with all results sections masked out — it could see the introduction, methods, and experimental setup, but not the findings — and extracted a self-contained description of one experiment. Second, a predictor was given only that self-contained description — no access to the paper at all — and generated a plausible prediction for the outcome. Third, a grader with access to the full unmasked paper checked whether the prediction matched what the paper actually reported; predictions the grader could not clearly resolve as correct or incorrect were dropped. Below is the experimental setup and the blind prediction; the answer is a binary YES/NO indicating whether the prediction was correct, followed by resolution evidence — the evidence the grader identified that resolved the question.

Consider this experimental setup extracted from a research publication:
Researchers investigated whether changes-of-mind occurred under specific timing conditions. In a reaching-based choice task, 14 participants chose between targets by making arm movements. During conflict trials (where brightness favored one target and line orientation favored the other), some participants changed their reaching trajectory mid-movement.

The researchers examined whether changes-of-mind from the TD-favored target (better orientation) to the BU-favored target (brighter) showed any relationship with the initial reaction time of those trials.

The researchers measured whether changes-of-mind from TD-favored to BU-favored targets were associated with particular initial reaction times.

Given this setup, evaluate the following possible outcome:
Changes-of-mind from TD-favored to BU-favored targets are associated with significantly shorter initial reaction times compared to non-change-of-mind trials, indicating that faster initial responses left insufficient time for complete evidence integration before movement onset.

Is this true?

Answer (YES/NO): YES